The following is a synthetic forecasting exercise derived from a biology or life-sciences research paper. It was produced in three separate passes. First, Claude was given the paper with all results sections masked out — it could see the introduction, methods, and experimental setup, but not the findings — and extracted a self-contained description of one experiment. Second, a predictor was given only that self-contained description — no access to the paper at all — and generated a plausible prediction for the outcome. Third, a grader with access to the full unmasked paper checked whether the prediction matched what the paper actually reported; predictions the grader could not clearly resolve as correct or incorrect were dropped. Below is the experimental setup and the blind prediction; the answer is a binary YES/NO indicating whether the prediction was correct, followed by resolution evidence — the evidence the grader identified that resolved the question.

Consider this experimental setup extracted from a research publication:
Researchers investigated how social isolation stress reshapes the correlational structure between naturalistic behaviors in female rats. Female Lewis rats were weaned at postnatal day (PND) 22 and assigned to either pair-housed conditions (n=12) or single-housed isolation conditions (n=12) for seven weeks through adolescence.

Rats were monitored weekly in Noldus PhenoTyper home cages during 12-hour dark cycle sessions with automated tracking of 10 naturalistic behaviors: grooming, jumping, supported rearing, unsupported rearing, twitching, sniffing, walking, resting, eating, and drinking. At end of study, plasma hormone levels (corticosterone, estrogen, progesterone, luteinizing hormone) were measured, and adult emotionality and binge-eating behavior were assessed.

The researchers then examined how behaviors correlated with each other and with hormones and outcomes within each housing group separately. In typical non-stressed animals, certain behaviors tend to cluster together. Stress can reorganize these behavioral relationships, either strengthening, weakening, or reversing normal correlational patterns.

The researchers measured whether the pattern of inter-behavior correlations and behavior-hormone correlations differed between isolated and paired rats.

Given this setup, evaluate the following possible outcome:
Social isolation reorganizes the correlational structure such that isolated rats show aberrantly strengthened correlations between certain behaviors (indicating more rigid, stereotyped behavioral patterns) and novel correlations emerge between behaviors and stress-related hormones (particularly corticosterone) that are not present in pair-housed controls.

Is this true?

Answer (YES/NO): NO